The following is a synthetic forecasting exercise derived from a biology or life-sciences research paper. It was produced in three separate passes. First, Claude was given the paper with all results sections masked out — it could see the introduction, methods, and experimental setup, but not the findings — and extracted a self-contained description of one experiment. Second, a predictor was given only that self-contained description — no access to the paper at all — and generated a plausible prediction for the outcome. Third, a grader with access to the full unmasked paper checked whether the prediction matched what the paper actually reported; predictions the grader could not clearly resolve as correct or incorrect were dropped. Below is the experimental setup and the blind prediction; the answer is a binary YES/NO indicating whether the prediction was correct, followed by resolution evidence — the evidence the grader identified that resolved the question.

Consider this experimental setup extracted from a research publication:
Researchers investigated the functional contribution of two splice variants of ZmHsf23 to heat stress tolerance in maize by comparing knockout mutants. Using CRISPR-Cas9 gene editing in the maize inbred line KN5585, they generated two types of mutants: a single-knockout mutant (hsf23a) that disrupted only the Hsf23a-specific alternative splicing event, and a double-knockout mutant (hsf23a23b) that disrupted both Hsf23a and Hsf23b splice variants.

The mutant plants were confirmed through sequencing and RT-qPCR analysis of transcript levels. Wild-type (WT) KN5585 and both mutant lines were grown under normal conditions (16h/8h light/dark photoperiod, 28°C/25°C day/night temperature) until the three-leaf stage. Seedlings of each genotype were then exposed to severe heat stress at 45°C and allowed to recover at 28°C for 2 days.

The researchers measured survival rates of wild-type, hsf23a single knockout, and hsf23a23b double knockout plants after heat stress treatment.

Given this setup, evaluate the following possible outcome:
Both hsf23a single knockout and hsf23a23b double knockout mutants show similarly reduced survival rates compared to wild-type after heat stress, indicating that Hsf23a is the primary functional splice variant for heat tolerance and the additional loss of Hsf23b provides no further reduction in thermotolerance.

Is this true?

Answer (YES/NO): NO